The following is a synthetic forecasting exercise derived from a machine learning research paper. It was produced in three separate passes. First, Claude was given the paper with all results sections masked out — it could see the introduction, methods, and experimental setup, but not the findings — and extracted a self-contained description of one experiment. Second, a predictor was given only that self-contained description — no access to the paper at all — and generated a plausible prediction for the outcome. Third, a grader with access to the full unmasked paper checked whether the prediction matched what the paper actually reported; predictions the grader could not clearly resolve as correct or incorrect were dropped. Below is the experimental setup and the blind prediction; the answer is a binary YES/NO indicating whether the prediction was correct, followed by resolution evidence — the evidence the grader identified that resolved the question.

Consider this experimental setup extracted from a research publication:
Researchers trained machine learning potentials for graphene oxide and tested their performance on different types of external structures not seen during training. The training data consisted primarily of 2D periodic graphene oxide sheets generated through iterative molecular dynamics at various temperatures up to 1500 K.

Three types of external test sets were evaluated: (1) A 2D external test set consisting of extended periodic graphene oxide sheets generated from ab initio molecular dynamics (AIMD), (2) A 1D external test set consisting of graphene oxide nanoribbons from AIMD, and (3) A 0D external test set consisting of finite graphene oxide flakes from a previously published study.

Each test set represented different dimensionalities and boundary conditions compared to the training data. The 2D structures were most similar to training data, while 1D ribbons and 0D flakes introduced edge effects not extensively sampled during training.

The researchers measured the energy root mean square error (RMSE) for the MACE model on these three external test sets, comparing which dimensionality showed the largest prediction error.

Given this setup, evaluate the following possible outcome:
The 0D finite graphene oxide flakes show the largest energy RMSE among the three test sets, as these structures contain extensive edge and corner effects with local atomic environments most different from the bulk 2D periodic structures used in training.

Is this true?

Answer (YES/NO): YES